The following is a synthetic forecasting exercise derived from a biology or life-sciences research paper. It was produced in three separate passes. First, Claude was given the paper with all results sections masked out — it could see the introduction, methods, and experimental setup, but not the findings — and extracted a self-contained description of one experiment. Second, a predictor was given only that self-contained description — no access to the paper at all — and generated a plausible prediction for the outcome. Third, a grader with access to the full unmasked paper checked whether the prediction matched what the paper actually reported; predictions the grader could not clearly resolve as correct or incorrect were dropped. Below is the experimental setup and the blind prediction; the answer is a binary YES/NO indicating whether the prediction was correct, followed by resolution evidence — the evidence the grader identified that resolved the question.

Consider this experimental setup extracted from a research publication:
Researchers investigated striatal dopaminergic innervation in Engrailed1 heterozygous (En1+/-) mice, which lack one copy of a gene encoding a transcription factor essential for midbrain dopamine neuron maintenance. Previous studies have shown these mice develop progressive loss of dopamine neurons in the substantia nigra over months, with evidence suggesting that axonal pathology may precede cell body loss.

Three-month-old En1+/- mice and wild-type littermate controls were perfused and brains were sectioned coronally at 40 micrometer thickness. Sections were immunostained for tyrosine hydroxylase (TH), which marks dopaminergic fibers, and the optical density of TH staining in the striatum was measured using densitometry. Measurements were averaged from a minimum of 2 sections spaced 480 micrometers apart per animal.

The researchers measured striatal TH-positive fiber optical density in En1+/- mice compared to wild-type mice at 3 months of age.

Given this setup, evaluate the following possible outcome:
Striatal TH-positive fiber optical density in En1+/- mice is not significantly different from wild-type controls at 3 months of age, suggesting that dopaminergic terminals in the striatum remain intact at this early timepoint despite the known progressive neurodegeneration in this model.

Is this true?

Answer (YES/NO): NO